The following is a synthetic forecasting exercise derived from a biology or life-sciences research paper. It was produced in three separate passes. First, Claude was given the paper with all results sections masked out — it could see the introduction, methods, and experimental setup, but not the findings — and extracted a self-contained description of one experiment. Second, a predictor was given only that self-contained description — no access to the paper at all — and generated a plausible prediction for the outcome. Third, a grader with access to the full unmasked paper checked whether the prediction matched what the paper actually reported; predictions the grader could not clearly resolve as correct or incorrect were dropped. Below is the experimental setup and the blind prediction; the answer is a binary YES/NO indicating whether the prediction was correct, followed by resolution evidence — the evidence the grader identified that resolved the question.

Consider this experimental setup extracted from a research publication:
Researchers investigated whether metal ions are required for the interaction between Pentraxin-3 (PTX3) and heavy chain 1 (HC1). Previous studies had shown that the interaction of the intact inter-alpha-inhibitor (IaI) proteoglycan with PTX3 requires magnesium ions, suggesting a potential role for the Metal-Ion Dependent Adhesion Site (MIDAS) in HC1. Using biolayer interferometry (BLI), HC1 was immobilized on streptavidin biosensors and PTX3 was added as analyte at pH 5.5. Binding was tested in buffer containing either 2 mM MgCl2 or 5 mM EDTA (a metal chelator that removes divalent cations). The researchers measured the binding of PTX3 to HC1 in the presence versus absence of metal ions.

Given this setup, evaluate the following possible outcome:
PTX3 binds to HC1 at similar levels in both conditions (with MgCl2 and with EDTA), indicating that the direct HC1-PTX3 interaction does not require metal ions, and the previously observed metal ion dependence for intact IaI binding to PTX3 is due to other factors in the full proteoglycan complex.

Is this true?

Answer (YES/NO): YES